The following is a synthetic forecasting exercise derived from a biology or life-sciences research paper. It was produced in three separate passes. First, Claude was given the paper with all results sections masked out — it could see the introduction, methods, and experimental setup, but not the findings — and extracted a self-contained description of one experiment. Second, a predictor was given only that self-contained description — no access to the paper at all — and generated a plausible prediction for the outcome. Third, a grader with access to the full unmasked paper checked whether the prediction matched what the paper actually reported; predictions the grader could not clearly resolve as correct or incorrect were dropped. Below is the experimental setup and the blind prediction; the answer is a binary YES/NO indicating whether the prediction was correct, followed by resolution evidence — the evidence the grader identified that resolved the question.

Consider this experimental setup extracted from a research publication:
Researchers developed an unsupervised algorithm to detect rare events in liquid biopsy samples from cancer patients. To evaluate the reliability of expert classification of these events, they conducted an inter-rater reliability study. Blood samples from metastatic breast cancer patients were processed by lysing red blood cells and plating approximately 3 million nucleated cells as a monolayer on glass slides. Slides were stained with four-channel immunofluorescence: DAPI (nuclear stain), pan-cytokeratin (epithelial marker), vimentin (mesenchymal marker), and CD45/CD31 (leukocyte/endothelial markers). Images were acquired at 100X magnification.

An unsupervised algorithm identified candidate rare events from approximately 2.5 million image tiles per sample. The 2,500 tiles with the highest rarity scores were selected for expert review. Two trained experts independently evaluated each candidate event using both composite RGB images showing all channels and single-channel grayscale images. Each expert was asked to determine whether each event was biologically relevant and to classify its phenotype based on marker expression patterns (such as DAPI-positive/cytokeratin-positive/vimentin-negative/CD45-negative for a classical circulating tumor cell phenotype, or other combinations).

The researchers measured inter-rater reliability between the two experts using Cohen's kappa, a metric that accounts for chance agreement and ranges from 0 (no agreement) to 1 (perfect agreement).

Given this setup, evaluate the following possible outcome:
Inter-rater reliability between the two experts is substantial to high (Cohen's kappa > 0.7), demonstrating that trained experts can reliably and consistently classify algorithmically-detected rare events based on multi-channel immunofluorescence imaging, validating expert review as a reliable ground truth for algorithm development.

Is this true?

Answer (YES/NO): YES